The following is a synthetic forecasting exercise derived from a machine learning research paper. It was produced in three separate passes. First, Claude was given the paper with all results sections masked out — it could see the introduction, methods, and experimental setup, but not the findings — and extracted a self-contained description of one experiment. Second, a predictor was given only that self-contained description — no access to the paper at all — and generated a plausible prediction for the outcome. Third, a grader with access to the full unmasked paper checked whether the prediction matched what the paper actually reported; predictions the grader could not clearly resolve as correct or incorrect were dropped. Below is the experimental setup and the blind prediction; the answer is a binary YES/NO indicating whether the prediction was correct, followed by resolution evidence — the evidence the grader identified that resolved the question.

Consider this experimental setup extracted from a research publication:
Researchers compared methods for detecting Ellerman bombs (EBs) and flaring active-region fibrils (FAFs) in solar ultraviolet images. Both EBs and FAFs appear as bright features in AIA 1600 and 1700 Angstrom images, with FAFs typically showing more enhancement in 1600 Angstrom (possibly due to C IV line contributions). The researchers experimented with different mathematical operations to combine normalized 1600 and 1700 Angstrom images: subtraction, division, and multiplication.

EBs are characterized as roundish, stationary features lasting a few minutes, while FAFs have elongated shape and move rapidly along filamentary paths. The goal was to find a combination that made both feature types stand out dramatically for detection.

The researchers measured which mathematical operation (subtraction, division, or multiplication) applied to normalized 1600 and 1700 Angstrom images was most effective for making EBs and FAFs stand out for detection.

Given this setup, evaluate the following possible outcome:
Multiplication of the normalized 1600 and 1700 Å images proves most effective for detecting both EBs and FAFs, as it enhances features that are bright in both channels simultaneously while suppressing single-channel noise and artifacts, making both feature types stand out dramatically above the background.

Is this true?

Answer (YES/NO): YES